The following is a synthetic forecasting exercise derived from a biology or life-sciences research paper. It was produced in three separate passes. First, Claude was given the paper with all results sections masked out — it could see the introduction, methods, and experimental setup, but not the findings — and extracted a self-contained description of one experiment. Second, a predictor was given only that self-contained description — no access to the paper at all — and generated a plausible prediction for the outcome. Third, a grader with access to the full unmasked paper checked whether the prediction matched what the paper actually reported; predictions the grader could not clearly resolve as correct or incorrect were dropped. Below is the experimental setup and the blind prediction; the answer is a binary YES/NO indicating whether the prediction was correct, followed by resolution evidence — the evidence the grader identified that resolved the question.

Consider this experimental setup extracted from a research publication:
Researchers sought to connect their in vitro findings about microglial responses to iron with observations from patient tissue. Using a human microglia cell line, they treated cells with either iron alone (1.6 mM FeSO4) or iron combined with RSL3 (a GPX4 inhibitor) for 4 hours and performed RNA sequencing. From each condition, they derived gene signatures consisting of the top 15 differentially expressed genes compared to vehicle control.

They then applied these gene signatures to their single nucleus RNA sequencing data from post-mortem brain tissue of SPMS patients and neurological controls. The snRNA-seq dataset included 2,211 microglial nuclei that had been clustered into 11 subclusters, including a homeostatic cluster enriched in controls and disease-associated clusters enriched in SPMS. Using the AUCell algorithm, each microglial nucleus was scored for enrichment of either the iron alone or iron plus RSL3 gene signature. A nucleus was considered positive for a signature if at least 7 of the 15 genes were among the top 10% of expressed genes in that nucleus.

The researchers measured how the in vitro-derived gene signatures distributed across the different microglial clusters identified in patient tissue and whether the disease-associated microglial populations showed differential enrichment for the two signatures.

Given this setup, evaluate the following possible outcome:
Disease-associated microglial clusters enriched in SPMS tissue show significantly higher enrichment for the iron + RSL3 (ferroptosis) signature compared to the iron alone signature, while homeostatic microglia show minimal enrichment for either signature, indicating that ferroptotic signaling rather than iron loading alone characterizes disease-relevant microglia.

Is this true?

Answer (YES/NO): YES